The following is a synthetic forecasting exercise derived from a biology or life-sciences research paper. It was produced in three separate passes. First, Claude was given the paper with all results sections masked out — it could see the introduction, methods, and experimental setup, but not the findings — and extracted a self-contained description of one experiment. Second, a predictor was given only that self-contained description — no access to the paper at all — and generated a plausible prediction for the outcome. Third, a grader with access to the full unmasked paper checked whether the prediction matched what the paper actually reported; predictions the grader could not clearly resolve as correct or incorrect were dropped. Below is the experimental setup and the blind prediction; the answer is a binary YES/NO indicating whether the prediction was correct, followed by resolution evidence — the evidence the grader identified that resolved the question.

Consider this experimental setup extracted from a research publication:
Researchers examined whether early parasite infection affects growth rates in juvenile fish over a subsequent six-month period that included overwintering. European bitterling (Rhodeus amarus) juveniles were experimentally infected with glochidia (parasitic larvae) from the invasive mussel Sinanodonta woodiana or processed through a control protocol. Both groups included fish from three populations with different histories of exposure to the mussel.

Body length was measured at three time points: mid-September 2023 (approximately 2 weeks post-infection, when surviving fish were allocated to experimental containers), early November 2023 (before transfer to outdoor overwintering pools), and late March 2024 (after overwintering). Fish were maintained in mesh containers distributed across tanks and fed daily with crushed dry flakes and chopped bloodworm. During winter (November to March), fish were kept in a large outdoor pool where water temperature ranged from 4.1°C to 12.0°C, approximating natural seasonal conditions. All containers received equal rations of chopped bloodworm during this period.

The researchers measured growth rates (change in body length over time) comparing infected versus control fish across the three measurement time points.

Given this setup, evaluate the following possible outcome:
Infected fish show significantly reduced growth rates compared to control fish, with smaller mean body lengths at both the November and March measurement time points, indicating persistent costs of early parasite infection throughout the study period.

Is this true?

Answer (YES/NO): NO